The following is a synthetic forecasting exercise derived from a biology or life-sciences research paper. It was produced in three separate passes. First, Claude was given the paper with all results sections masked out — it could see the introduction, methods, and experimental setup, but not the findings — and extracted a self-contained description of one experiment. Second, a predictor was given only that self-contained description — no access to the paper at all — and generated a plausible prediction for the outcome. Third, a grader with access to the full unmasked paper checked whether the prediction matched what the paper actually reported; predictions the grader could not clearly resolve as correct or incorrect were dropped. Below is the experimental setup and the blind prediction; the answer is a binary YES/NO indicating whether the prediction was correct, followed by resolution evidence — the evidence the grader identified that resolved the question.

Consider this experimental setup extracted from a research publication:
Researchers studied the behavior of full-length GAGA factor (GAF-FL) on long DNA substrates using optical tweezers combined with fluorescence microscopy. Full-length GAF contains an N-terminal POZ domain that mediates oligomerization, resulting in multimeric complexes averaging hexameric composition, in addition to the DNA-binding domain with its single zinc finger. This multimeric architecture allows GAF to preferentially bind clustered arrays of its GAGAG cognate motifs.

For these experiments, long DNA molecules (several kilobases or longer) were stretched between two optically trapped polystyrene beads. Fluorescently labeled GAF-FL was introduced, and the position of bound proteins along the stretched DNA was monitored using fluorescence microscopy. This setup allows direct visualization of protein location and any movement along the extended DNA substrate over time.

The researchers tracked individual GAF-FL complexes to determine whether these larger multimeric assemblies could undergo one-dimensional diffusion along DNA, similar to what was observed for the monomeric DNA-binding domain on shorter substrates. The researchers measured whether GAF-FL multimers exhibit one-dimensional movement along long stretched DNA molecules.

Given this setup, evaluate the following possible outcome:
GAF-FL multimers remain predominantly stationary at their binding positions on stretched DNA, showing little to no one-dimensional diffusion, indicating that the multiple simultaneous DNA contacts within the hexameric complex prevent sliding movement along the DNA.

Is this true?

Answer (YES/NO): NO